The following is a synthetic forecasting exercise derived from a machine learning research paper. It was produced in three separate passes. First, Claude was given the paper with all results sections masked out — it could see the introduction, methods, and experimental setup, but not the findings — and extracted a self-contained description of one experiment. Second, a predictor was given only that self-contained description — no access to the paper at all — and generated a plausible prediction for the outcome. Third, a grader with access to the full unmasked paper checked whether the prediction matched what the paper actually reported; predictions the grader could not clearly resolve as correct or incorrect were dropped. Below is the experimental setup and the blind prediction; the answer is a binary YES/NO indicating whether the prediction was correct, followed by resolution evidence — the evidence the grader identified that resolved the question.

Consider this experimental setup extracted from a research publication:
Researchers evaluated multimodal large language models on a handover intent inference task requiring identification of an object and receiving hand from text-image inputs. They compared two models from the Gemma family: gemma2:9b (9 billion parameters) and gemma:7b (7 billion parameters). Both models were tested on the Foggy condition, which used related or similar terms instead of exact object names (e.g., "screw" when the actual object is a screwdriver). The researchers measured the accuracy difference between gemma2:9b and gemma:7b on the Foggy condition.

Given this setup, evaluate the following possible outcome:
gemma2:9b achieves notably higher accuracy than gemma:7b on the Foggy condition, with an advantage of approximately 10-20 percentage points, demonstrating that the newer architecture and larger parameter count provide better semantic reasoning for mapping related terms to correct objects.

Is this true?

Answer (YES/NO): YES